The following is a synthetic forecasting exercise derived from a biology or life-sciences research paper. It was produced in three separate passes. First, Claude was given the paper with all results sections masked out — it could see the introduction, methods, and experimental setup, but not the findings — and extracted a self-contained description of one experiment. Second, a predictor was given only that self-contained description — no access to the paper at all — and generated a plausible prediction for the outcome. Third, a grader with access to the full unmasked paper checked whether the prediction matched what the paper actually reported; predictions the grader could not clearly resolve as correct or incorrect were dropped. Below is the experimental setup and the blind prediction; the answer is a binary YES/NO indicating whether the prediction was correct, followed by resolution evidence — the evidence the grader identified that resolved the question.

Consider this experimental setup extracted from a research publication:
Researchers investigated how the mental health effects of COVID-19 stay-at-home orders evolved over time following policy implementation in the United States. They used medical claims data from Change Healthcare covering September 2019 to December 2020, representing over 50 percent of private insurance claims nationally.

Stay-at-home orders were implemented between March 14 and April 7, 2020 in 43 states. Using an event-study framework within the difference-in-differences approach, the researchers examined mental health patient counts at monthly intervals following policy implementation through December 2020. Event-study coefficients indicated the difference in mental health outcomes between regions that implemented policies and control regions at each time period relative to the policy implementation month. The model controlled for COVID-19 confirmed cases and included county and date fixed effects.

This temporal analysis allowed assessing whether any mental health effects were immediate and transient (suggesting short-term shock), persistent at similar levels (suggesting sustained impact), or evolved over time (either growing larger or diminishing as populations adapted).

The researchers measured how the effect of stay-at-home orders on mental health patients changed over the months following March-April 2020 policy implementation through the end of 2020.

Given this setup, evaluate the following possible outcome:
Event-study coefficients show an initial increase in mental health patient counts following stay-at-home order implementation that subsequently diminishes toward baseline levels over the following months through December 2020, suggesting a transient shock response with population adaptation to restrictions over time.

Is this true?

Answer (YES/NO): NO